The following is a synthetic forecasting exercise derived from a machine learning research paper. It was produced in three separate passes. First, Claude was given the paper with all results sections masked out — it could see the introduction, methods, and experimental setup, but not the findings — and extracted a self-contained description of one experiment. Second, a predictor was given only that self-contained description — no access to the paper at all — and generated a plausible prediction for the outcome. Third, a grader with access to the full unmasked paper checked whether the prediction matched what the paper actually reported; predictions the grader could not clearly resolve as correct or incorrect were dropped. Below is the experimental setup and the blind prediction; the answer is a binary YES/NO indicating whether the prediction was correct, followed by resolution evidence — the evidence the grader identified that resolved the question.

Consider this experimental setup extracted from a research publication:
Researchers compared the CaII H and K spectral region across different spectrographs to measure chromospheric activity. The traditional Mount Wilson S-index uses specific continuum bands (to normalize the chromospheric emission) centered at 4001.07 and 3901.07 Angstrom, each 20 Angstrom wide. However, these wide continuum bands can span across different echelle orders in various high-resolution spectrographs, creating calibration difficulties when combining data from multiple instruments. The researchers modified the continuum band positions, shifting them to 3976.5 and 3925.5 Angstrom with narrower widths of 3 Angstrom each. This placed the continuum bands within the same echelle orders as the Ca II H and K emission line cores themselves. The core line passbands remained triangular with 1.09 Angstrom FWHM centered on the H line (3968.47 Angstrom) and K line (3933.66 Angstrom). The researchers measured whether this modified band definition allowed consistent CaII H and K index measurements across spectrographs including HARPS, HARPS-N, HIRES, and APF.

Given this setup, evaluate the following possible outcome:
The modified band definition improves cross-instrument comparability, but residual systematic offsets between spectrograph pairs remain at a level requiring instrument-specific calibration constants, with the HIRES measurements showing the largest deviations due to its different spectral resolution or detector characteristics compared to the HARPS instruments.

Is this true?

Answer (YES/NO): NO